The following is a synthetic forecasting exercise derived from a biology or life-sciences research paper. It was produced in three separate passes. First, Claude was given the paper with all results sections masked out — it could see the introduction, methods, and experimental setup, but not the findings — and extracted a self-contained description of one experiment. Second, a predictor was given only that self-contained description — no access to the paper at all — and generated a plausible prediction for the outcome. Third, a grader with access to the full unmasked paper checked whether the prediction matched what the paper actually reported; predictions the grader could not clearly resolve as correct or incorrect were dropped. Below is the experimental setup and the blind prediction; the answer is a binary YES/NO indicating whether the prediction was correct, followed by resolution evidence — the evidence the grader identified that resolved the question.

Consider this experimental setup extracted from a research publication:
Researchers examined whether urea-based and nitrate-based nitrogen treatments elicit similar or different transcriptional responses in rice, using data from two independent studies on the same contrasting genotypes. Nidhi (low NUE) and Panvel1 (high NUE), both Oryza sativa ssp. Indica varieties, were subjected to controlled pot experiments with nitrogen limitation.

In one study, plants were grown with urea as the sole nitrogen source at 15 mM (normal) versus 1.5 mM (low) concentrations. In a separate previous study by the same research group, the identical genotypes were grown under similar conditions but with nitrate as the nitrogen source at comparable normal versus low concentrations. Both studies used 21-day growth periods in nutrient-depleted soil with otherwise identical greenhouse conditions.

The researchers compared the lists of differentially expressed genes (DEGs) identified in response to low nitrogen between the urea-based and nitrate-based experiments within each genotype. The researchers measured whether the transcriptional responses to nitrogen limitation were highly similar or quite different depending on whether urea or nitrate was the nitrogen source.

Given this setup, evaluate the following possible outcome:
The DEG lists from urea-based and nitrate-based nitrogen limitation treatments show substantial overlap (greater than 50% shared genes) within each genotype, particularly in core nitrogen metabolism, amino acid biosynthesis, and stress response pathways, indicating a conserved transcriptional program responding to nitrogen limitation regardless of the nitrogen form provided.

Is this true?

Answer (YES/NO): NO